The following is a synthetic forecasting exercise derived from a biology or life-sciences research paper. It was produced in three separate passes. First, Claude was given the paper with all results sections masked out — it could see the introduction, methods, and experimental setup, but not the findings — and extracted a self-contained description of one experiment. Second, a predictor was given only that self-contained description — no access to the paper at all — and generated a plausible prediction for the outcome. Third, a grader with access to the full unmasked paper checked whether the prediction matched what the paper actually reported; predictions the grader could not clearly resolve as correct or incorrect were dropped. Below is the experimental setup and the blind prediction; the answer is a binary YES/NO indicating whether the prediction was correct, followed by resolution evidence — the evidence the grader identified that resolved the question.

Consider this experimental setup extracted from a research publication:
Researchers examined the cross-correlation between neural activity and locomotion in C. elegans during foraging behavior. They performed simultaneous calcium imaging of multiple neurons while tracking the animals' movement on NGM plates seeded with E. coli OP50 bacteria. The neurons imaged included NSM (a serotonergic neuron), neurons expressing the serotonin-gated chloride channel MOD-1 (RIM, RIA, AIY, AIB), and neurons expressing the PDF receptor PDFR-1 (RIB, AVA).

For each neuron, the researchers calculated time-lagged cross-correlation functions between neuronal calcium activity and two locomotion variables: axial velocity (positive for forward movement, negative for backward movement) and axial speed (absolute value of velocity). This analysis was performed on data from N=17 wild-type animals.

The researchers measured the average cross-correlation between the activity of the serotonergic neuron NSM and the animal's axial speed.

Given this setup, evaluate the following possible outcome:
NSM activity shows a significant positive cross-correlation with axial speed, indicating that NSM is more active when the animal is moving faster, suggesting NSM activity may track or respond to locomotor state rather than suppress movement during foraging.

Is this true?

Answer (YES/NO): NO